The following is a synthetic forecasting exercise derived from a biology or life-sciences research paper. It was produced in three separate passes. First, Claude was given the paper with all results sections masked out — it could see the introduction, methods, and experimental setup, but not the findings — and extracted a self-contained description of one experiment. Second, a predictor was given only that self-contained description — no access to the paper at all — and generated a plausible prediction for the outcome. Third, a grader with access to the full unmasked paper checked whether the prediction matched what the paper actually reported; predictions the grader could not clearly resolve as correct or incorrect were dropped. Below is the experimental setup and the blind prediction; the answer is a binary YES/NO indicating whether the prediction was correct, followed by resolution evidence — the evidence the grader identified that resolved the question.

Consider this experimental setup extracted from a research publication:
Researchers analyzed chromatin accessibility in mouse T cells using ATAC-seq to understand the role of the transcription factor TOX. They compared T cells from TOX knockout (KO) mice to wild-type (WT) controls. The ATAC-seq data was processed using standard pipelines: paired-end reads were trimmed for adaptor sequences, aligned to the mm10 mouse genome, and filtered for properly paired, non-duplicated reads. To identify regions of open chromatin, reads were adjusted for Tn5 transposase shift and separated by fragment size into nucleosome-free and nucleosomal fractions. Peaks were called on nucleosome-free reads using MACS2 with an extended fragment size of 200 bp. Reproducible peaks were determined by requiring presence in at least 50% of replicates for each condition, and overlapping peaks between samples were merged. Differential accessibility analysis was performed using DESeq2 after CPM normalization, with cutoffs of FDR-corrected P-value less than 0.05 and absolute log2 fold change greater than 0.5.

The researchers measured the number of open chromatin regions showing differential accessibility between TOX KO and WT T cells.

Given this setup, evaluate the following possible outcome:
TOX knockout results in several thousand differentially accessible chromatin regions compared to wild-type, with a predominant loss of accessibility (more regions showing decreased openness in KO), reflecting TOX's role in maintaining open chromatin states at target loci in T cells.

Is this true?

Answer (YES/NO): NO